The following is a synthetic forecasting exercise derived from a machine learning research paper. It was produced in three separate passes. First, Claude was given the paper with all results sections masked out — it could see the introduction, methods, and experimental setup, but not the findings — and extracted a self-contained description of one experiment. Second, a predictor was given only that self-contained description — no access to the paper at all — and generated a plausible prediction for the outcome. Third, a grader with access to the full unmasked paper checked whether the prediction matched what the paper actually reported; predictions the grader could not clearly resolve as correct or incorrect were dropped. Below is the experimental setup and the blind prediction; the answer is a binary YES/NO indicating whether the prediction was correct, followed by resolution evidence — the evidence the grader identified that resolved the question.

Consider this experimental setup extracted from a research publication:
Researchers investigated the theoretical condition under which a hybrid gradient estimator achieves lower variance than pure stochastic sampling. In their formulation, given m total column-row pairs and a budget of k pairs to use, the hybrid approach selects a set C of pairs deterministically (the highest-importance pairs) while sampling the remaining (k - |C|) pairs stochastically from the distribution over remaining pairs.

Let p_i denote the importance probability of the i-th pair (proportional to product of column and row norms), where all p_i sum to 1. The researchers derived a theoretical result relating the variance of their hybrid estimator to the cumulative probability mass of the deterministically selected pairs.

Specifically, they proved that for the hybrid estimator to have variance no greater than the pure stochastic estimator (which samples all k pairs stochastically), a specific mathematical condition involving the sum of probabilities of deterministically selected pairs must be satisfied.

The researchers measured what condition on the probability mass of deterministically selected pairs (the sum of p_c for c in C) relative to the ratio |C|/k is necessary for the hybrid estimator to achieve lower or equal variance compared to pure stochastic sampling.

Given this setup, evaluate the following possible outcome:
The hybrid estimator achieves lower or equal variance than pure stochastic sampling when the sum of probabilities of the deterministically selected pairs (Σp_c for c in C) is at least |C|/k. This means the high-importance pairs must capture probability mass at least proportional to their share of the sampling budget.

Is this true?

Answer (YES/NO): YES